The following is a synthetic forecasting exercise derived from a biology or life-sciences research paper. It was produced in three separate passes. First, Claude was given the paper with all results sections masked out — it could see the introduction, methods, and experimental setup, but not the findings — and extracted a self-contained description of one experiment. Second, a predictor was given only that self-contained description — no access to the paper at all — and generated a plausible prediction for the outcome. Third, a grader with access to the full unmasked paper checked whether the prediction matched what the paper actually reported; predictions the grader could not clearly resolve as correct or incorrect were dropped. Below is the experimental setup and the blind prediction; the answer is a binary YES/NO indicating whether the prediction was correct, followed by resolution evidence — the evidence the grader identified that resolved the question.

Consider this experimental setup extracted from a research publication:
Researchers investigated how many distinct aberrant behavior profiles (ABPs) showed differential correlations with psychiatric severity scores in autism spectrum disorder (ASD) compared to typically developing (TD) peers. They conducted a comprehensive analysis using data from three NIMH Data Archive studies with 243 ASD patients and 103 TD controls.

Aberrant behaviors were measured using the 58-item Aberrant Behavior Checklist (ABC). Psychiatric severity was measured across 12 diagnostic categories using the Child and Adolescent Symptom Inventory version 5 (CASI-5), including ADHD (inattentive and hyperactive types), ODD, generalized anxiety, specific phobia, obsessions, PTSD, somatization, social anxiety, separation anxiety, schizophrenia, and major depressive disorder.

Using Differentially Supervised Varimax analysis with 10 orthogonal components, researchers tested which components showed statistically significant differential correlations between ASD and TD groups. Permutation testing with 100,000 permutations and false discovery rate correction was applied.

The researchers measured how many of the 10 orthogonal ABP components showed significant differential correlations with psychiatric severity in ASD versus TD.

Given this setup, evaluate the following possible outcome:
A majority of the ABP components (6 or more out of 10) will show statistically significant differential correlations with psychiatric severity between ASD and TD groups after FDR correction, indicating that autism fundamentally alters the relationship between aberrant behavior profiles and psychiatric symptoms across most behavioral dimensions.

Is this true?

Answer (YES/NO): NO